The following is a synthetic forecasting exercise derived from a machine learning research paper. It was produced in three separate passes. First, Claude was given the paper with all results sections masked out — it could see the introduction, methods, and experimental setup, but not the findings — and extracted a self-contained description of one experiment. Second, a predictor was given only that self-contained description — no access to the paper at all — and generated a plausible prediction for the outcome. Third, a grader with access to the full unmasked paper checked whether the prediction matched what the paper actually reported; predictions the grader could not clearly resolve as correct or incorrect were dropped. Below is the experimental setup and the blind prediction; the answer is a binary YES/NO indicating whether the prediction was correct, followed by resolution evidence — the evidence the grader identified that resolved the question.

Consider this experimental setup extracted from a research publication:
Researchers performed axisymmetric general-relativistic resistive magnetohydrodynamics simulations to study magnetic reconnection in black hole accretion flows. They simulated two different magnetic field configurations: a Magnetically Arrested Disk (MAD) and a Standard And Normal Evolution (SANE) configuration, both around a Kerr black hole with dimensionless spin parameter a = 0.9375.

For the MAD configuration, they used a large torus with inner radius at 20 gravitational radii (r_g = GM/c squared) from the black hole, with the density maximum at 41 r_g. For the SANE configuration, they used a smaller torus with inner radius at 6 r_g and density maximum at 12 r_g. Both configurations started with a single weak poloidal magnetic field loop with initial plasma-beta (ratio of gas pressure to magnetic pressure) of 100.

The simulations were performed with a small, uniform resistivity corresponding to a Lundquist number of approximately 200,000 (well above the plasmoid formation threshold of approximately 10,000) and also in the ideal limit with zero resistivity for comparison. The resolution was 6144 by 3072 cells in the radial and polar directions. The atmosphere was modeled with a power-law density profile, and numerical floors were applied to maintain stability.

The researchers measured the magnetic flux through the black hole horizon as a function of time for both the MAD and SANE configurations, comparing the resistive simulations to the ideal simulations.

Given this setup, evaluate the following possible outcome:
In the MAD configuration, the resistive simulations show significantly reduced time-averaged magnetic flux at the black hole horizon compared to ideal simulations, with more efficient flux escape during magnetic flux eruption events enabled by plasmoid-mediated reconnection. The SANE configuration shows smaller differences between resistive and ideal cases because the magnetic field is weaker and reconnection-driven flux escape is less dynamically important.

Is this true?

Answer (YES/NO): NO